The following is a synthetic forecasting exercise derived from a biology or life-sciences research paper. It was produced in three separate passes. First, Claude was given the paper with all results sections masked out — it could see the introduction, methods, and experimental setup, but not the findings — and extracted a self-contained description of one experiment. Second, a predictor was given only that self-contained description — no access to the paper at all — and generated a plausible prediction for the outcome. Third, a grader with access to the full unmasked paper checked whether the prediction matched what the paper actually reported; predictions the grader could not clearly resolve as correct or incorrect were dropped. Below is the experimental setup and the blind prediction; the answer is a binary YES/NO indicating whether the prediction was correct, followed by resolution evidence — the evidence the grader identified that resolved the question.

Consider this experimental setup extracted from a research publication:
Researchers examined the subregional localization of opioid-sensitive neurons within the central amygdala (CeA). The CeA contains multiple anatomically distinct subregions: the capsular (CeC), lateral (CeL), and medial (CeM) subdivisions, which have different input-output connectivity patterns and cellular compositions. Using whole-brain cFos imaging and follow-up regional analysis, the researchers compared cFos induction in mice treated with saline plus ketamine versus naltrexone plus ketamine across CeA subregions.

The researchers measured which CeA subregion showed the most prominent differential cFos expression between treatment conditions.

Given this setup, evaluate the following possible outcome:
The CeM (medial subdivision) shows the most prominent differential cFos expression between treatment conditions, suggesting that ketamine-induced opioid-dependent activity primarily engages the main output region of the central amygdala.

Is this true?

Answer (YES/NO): NO